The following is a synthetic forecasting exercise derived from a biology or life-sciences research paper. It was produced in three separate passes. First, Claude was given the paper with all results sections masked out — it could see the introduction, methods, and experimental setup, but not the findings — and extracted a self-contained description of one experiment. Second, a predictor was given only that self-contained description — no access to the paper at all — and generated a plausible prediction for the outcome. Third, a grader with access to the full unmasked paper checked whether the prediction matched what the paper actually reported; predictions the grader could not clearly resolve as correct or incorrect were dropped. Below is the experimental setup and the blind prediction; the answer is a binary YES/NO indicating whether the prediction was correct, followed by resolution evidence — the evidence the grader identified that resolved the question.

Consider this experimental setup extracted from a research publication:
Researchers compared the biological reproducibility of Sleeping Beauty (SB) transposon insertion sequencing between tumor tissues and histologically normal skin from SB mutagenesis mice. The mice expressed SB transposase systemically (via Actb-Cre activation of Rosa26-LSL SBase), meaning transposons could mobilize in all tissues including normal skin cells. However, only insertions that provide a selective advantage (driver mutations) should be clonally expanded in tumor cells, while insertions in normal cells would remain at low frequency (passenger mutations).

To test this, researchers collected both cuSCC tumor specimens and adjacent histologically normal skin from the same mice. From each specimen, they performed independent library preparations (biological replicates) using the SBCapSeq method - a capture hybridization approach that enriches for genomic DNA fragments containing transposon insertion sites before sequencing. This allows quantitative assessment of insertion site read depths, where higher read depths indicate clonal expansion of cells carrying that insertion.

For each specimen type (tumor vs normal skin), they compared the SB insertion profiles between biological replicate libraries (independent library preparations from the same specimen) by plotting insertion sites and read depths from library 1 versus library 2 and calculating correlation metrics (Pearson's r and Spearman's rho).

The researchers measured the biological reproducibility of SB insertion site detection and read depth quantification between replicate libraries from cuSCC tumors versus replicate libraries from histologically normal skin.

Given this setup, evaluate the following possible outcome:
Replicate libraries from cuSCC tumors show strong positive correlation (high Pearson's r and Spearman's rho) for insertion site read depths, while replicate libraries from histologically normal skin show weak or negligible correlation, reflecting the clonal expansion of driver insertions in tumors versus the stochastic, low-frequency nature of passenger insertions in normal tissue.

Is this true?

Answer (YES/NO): YES